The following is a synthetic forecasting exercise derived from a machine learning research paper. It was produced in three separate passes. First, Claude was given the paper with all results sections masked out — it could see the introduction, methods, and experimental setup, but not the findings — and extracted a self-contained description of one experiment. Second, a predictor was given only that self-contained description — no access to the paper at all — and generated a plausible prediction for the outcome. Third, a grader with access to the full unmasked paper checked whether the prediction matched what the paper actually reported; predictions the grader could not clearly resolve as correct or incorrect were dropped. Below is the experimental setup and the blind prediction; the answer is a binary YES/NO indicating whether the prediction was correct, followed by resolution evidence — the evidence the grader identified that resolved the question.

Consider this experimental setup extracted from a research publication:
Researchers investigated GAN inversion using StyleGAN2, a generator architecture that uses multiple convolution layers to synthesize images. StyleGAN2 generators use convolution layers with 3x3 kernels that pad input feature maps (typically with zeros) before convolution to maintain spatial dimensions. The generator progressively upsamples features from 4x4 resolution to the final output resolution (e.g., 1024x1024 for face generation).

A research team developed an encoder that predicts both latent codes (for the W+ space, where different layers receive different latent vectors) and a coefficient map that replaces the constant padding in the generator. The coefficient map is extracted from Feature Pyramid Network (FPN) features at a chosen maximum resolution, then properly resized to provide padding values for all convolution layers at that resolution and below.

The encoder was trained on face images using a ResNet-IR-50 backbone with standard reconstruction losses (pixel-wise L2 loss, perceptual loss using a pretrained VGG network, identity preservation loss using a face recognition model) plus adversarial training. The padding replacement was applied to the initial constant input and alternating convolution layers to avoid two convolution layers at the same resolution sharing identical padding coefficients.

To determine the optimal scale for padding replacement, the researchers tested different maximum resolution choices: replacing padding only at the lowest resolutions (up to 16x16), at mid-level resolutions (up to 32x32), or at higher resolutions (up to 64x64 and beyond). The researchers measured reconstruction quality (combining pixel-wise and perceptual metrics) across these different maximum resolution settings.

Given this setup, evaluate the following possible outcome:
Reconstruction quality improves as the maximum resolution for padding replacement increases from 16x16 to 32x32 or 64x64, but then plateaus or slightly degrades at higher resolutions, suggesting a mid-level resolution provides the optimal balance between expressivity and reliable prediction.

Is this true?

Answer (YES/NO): YES